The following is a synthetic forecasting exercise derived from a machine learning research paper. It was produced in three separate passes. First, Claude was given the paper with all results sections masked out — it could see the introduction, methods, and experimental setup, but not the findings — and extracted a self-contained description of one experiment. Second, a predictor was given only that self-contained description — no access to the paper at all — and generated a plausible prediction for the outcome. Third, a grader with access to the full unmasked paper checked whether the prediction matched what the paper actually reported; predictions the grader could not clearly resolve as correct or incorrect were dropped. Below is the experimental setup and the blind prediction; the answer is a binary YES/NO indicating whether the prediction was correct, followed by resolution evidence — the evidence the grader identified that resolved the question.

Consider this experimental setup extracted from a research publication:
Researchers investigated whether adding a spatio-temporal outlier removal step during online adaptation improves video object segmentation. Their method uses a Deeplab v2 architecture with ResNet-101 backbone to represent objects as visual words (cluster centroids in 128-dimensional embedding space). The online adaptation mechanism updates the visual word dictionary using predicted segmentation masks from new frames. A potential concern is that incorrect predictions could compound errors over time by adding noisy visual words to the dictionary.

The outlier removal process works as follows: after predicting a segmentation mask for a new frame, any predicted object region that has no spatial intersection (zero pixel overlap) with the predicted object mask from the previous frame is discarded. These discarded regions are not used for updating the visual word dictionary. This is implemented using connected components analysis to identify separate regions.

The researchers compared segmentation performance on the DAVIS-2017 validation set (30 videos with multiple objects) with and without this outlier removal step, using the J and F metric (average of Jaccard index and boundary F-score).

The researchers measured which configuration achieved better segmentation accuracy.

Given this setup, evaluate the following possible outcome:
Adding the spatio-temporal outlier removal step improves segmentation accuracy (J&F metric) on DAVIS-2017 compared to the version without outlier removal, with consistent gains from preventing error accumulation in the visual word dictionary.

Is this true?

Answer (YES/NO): YES